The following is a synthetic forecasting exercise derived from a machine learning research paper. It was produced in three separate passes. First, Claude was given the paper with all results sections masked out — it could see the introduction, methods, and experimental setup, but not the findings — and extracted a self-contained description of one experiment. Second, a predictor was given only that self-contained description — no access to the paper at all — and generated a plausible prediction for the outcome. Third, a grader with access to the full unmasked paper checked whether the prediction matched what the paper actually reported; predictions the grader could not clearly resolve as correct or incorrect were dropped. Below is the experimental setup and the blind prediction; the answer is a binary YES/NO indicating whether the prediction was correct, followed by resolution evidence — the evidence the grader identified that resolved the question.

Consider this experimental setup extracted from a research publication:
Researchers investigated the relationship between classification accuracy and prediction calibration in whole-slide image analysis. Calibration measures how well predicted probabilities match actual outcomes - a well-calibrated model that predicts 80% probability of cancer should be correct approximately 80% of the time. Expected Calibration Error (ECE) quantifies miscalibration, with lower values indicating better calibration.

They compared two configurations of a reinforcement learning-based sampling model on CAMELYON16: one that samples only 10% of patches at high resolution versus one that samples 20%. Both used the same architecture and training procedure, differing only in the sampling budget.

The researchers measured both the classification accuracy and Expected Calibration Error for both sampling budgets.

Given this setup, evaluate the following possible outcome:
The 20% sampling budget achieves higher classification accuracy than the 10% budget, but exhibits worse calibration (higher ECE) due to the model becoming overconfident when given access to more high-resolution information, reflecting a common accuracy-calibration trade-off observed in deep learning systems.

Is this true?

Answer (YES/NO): NO